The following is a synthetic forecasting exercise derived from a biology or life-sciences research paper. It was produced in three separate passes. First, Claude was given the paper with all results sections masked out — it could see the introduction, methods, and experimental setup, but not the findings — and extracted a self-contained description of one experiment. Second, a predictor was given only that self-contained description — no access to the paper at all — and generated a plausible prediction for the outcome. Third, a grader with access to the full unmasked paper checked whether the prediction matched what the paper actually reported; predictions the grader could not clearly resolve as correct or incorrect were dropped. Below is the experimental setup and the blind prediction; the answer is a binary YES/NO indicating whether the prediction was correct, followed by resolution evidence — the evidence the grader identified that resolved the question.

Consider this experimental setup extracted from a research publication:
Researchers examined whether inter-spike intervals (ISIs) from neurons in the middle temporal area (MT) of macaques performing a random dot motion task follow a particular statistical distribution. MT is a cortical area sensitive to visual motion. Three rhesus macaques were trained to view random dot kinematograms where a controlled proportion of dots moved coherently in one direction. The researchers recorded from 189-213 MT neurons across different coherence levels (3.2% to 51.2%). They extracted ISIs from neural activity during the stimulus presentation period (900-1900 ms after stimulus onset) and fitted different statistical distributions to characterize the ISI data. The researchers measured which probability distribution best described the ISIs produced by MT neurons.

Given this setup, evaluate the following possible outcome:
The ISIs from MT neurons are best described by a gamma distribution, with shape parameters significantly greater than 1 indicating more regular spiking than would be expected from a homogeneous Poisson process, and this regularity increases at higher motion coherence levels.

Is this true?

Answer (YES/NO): NO